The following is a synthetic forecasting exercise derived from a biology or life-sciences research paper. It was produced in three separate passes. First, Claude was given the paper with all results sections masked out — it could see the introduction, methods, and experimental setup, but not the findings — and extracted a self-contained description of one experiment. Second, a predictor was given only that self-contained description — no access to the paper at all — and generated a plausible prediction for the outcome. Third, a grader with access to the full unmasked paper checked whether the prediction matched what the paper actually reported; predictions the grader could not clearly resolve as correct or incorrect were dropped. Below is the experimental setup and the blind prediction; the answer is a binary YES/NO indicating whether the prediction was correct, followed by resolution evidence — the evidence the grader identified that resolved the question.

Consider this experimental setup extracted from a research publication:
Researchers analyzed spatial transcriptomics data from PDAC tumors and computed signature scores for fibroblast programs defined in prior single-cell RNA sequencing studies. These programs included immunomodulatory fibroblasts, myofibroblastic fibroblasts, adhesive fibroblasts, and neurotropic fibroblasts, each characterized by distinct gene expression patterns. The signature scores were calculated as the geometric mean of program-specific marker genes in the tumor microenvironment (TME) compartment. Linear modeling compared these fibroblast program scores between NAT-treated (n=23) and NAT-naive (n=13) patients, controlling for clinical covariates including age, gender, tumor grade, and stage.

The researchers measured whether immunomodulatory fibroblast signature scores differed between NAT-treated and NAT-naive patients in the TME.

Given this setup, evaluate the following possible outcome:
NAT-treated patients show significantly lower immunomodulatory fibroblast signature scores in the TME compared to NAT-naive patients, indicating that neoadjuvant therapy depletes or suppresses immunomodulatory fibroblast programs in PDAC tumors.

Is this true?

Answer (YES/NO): NO